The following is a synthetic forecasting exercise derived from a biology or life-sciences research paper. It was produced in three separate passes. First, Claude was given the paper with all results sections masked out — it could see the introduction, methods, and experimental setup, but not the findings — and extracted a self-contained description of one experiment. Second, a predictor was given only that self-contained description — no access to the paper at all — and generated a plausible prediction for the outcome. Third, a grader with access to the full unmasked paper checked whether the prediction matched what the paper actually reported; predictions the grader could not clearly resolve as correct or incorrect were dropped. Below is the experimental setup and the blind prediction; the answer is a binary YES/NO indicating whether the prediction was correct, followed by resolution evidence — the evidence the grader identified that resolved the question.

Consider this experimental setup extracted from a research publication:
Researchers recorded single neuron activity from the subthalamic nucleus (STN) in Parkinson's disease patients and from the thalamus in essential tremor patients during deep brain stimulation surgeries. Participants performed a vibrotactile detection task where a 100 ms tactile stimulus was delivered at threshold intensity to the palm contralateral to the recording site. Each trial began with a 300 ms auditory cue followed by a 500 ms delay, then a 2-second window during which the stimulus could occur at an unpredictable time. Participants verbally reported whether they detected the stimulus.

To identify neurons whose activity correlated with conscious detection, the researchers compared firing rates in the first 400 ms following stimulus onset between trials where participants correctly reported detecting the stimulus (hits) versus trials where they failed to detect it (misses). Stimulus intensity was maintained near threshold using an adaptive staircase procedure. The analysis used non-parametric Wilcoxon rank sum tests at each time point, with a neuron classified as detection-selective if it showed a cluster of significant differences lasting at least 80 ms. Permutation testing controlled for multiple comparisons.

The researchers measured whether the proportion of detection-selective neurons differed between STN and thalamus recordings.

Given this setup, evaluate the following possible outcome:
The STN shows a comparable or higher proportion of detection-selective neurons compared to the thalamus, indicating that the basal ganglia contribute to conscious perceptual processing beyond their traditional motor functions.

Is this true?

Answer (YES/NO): YES